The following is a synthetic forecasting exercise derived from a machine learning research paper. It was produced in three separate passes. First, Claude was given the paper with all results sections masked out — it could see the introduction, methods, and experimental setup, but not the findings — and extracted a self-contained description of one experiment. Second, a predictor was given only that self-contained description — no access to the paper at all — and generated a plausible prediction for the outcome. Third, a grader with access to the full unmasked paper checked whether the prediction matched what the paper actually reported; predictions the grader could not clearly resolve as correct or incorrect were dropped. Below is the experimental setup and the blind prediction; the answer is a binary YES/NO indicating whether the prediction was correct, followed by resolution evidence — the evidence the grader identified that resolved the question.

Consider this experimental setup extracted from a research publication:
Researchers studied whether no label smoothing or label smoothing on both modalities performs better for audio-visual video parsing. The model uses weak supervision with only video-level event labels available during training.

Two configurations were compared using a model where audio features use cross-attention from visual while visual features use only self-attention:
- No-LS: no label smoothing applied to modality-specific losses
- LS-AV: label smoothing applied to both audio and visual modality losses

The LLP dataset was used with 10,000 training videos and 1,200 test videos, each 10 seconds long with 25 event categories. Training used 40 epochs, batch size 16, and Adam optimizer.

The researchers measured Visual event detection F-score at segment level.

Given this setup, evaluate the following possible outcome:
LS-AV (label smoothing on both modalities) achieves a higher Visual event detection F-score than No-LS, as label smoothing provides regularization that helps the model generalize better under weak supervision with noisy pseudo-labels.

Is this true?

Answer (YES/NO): NO